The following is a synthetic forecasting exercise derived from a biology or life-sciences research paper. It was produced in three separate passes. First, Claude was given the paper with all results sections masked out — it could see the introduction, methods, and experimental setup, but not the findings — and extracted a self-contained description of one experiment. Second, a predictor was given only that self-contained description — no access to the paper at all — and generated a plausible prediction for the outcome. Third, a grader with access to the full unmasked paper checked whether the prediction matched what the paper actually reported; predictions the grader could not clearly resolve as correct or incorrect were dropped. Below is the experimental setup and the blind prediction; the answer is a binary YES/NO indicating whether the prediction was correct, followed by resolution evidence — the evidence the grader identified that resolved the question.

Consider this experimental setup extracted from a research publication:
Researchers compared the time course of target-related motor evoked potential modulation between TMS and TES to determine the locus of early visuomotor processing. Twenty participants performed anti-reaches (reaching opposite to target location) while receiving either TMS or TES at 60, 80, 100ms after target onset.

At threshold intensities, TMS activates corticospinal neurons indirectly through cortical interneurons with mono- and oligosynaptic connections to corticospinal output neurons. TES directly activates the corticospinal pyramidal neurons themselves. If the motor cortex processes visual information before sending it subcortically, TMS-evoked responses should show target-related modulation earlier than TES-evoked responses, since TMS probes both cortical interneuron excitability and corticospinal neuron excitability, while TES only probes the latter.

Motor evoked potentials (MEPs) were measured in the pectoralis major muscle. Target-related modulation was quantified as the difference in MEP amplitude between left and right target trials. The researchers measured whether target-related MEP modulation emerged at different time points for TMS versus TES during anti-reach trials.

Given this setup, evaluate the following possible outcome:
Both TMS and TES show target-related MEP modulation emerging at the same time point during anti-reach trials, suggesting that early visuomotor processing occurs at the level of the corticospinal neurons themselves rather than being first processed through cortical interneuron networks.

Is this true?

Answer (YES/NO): NO